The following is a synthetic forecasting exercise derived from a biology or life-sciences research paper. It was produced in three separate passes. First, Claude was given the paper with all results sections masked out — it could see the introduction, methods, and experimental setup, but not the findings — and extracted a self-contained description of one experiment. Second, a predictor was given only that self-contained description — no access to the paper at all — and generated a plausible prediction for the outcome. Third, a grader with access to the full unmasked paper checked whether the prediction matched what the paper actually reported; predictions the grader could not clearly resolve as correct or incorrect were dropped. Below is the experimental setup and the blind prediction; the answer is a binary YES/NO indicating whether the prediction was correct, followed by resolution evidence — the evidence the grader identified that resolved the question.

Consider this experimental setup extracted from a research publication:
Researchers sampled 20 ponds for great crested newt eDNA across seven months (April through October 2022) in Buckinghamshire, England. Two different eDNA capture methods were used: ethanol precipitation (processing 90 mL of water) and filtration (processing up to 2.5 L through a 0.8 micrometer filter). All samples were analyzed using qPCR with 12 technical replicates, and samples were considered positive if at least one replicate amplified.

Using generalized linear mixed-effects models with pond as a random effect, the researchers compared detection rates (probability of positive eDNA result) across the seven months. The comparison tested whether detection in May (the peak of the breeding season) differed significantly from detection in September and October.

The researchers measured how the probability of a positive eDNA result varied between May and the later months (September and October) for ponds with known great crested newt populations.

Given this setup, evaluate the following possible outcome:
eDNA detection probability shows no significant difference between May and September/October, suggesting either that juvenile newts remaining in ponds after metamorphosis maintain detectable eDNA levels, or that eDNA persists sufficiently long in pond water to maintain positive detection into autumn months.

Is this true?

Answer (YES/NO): NO